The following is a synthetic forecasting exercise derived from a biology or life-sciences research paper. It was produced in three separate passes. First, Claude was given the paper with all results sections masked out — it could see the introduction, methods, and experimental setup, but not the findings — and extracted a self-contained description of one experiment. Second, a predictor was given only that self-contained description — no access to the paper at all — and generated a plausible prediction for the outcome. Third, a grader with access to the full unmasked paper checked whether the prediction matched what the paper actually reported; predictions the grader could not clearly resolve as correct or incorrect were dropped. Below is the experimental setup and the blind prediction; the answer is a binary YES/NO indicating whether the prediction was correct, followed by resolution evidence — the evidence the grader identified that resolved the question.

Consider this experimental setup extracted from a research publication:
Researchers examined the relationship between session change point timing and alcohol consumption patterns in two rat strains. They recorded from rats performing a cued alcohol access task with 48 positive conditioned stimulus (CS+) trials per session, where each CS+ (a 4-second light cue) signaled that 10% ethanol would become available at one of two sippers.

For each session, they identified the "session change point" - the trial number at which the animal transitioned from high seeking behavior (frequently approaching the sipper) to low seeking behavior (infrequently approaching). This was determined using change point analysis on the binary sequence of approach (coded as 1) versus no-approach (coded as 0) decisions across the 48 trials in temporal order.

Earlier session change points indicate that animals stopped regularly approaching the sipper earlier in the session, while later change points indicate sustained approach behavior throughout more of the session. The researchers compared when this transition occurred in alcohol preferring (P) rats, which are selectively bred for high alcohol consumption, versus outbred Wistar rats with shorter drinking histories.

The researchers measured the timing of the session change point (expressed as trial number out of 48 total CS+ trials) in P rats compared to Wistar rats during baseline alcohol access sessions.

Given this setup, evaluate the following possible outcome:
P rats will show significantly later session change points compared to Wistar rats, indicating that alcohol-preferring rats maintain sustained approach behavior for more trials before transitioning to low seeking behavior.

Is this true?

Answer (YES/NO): NO